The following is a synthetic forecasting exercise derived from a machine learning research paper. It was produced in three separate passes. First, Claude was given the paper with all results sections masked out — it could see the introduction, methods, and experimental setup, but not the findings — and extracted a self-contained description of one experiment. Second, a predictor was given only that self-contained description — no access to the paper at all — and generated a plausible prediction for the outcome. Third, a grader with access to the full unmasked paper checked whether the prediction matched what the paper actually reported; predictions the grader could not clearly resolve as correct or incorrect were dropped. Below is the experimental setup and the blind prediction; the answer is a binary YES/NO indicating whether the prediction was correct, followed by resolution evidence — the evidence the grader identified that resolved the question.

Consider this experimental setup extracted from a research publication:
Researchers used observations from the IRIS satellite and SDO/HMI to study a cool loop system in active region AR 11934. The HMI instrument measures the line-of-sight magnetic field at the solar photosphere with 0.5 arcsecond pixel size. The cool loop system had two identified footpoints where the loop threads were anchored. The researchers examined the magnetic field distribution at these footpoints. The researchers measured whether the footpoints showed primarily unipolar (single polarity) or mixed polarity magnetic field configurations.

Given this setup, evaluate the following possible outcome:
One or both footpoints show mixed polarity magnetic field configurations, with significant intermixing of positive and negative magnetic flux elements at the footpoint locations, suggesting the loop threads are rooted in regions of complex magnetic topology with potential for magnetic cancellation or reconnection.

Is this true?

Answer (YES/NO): YES